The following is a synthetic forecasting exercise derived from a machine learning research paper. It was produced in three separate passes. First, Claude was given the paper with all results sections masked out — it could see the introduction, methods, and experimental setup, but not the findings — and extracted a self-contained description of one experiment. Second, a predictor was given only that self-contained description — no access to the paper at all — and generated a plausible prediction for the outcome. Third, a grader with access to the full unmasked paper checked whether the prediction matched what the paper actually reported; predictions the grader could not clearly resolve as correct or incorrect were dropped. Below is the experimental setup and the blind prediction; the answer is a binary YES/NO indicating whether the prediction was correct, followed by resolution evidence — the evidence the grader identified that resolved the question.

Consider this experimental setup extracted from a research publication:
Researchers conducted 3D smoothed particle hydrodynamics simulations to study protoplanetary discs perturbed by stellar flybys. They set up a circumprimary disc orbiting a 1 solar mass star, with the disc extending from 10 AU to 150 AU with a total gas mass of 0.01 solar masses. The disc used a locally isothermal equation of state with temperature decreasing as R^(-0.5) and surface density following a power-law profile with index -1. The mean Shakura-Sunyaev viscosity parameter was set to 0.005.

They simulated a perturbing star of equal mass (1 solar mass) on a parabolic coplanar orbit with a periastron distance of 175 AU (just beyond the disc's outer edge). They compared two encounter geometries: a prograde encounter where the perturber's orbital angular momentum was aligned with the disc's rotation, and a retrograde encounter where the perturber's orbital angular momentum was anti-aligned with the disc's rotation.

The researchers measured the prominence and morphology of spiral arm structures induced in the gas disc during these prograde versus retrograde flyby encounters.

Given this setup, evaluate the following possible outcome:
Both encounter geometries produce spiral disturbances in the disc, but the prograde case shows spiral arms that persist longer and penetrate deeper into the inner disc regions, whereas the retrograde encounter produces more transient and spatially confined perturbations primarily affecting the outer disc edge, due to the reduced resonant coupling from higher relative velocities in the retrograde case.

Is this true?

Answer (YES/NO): NO